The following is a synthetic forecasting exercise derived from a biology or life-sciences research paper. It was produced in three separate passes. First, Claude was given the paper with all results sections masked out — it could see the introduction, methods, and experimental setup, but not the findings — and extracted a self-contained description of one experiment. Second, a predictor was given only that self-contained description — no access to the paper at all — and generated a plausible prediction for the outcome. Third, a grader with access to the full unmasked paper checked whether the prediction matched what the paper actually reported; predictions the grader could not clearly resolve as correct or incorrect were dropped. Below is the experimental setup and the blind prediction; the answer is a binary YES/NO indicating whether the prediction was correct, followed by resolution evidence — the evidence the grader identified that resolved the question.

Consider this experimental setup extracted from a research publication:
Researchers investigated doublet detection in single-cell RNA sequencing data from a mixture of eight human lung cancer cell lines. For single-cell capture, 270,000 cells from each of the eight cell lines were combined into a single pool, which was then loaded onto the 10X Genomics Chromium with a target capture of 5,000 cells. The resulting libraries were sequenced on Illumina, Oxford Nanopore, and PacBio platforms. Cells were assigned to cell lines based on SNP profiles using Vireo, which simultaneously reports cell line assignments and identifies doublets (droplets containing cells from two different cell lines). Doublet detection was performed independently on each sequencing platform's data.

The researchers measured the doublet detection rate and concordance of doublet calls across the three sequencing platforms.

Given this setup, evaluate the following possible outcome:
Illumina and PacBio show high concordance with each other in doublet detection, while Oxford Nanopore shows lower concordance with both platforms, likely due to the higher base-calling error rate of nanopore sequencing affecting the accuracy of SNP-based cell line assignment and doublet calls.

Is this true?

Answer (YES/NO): NO